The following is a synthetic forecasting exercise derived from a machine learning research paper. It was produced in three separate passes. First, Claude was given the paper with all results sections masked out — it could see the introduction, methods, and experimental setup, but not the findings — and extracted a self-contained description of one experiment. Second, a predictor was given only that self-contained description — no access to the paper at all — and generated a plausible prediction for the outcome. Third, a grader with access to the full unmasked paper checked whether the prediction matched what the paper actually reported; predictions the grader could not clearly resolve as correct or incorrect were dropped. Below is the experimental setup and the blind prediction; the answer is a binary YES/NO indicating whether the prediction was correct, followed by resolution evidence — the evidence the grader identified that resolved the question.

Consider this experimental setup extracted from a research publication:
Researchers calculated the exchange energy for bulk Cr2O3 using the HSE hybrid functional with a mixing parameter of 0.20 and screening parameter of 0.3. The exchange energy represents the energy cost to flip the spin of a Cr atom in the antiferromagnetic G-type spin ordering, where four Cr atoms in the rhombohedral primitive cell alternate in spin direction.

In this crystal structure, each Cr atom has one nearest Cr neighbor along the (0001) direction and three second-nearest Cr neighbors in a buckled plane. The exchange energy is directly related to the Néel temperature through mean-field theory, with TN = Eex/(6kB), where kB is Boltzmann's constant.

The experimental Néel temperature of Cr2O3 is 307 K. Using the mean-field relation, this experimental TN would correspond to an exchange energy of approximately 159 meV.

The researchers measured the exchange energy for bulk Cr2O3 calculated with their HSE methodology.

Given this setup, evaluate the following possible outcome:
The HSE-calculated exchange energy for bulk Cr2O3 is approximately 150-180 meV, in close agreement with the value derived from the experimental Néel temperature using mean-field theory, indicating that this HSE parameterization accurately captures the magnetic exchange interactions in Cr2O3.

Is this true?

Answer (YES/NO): YES